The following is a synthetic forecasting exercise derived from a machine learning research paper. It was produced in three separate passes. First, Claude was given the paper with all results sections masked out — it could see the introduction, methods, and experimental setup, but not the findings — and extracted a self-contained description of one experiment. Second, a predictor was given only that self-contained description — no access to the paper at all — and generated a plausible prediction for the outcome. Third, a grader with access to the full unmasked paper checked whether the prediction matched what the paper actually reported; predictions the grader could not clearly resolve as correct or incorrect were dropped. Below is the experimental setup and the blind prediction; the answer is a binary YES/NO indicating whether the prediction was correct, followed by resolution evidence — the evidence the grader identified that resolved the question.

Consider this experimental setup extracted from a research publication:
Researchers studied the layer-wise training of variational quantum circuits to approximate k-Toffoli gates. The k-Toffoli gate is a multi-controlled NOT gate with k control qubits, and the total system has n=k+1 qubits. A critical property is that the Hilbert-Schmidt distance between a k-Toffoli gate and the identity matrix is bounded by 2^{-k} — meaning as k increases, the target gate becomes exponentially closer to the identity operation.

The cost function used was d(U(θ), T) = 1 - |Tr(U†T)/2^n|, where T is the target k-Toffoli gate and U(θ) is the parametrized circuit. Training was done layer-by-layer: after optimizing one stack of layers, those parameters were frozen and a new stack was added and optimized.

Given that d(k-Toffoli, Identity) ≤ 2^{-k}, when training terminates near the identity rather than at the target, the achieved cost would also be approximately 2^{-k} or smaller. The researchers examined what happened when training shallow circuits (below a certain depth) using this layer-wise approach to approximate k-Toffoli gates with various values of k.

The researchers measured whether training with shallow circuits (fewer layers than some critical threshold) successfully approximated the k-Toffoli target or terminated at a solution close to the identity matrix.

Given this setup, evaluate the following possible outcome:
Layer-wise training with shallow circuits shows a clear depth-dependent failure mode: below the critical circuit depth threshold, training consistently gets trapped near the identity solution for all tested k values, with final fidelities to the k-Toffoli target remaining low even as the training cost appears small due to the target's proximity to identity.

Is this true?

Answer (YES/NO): NO